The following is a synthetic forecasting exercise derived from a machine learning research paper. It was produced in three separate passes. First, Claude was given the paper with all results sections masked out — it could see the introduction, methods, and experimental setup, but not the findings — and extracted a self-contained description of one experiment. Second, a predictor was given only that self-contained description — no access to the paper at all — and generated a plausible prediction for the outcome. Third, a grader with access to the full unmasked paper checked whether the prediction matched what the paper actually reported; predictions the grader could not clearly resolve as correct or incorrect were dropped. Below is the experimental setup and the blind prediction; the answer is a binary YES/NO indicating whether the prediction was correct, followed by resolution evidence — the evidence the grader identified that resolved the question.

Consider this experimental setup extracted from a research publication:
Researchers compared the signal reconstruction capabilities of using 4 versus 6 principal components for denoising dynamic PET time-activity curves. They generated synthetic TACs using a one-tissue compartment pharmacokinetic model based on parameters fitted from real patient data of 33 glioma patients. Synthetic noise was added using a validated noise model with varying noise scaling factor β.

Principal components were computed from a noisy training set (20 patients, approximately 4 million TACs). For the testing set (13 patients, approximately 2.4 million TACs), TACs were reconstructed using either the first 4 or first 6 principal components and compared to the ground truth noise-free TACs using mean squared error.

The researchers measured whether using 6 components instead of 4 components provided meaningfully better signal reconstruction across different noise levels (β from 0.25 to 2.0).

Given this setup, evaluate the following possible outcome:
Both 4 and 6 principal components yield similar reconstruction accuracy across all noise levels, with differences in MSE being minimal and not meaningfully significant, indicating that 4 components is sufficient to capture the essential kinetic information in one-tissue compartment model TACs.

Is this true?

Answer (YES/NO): NO